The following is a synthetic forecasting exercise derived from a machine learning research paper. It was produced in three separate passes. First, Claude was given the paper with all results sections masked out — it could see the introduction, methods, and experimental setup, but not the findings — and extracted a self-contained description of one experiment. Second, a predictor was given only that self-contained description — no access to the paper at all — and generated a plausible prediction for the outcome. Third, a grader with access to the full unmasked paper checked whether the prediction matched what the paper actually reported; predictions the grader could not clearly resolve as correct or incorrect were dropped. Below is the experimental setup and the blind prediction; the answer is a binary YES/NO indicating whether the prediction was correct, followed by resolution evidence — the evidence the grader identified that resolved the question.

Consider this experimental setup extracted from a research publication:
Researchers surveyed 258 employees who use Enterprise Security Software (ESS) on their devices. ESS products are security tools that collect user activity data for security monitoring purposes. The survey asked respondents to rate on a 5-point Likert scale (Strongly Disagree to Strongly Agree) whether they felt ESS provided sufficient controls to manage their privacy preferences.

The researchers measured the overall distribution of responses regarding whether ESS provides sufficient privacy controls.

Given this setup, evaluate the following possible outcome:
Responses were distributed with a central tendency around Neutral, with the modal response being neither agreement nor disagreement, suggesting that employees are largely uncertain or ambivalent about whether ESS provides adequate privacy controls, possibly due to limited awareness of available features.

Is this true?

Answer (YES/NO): NO